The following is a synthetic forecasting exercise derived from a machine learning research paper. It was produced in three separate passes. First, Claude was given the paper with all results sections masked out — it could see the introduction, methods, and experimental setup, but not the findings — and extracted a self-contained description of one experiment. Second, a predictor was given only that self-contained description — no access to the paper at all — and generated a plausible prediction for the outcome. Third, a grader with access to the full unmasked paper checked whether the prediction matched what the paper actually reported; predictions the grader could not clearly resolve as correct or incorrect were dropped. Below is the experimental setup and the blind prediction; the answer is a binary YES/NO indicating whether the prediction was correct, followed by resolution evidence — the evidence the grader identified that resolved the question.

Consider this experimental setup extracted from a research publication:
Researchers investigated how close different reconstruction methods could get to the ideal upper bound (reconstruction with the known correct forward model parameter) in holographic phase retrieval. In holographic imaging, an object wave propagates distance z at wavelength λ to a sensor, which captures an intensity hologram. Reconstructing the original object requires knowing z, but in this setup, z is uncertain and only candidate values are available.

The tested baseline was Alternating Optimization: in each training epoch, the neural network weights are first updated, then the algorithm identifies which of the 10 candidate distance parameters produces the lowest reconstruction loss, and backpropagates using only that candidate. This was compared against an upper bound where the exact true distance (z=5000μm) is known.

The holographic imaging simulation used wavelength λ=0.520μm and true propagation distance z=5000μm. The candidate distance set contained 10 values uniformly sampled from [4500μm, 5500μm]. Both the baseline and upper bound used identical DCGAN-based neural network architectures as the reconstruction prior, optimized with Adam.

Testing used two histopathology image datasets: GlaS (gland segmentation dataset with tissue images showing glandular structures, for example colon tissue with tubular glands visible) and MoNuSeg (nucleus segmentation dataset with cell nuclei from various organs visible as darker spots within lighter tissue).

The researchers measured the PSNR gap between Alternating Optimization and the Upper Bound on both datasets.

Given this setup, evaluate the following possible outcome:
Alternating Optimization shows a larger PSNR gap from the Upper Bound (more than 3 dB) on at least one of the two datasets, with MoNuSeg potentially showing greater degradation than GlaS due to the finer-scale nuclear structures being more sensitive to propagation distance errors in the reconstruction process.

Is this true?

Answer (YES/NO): NO